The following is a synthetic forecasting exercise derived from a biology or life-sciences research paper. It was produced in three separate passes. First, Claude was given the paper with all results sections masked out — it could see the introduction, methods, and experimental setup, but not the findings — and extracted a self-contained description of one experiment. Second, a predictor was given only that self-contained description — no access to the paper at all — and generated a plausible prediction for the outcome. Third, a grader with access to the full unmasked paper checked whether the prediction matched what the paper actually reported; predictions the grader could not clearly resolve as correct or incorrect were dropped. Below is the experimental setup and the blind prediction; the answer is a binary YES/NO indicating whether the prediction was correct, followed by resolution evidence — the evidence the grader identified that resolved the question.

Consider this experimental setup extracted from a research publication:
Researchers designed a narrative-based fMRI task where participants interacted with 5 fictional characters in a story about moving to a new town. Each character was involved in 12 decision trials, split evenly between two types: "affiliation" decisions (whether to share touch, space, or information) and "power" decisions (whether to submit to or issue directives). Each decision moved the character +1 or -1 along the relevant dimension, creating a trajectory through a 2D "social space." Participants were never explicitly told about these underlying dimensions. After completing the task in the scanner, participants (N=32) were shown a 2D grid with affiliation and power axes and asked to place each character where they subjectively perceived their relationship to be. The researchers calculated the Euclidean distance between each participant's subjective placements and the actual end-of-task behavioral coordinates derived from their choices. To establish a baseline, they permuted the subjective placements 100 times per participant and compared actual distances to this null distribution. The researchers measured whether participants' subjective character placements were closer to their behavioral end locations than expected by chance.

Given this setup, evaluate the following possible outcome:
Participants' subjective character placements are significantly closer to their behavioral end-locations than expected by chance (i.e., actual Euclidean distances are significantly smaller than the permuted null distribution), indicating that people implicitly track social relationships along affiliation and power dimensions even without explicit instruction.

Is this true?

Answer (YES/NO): YES